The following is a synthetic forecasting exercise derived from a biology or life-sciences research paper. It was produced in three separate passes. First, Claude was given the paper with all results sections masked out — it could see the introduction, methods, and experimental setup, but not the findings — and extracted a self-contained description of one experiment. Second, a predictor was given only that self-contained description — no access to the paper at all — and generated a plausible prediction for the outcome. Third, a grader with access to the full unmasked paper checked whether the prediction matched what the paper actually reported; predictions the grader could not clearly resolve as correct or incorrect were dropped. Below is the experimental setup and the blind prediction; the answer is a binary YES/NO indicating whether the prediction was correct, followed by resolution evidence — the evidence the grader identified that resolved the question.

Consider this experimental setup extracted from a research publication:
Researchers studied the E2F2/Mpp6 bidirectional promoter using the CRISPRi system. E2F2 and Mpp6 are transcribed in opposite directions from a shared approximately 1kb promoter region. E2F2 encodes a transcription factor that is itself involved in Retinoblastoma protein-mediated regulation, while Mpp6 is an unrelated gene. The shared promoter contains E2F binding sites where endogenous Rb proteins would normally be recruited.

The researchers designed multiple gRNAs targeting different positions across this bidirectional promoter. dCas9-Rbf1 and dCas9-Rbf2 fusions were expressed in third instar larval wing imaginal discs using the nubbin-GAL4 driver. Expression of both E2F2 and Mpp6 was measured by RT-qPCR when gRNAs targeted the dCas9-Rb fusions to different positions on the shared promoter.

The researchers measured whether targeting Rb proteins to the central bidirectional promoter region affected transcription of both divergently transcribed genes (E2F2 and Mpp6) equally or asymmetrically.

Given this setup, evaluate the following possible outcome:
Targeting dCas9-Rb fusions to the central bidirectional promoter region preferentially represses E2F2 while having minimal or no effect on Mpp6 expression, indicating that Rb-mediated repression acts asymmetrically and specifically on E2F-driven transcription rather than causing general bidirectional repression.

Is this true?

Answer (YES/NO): NO